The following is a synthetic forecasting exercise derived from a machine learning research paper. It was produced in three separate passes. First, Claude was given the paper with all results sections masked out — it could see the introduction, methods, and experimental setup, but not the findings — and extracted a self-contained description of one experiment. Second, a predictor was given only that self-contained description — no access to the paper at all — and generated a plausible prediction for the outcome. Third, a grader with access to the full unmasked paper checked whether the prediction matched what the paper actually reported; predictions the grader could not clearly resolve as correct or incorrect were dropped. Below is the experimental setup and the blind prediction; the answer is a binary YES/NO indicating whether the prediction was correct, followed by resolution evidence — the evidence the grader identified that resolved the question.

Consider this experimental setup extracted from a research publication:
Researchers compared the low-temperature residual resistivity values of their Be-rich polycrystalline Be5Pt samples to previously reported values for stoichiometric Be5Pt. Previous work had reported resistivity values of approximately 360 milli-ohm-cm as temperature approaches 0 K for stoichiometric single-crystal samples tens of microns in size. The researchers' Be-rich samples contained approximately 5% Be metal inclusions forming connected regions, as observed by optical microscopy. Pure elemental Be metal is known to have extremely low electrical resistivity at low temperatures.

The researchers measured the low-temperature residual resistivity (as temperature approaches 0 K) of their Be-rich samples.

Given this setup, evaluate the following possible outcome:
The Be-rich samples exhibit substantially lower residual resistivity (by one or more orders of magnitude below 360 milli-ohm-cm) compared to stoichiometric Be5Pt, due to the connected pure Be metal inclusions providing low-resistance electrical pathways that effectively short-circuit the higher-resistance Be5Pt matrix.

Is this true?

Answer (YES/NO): NO